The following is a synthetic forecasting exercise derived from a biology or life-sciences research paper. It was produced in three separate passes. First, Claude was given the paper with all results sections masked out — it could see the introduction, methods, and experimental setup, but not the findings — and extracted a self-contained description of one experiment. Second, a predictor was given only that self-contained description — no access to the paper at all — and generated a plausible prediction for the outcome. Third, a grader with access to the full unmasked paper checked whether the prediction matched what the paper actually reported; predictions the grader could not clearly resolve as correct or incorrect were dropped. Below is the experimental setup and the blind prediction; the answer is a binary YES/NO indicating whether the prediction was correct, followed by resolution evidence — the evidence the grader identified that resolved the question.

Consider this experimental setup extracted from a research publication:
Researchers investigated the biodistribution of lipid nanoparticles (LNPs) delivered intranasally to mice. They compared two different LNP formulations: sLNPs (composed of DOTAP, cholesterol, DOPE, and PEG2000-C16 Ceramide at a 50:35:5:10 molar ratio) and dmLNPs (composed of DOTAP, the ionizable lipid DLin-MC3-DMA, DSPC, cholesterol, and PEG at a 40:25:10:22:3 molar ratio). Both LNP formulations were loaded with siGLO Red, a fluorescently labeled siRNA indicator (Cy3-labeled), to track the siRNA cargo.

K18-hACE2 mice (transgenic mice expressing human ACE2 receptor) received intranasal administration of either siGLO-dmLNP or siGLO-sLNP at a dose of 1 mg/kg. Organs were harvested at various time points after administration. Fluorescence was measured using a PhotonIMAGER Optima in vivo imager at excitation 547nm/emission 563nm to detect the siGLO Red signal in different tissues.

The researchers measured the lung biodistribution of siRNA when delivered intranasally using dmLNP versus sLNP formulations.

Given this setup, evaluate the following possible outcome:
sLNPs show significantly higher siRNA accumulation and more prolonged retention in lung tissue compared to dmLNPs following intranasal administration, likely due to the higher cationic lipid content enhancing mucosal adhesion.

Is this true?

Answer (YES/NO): NO